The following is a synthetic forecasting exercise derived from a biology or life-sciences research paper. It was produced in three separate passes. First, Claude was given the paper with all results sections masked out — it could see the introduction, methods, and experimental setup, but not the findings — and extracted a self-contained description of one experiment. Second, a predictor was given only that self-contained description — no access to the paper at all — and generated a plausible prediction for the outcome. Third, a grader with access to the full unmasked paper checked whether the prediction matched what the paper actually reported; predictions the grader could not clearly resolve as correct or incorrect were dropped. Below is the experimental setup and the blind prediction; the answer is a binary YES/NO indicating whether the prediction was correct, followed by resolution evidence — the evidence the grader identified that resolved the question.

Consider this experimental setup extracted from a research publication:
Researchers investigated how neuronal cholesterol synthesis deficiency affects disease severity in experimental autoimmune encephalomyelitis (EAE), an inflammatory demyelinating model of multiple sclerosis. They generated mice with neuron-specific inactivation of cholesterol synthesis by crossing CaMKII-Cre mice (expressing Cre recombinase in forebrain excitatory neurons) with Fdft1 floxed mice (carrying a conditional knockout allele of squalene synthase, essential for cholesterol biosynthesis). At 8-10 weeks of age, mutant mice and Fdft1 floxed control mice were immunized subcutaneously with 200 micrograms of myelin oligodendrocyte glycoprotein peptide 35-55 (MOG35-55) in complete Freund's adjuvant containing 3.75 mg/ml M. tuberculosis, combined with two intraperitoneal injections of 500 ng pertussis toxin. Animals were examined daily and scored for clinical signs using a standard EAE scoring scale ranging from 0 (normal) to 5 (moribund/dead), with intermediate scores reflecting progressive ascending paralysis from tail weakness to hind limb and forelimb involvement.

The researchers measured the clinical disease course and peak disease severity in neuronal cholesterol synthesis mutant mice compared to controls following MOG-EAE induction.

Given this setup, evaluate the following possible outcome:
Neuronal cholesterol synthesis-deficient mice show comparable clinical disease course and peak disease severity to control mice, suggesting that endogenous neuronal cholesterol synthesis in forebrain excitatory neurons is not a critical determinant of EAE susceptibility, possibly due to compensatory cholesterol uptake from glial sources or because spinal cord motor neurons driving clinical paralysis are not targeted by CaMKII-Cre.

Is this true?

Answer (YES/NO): YES